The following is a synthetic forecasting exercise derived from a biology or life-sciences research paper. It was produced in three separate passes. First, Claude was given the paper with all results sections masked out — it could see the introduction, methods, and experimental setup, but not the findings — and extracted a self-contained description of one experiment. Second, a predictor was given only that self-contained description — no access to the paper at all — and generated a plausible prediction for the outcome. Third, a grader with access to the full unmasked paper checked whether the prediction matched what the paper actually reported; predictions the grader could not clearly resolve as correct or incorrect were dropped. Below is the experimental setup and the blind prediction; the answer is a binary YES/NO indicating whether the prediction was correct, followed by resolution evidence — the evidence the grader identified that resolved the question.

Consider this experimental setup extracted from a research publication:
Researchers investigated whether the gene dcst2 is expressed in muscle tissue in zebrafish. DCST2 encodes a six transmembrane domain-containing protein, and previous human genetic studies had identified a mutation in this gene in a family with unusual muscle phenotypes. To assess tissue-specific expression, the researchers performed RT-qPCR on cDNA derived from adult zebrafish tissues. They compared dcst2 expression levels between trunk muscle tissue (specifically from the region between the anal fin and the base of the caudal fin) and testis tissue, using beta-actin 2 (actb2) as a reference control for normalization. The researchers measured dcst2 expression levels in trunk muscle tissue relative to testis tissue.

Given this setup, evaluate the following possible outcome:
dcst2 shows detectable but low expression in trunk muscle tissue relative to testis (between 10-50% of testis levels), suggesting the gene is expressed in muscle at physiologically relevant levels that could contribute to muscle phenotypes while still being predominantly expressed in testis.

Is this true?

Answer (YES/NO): NO